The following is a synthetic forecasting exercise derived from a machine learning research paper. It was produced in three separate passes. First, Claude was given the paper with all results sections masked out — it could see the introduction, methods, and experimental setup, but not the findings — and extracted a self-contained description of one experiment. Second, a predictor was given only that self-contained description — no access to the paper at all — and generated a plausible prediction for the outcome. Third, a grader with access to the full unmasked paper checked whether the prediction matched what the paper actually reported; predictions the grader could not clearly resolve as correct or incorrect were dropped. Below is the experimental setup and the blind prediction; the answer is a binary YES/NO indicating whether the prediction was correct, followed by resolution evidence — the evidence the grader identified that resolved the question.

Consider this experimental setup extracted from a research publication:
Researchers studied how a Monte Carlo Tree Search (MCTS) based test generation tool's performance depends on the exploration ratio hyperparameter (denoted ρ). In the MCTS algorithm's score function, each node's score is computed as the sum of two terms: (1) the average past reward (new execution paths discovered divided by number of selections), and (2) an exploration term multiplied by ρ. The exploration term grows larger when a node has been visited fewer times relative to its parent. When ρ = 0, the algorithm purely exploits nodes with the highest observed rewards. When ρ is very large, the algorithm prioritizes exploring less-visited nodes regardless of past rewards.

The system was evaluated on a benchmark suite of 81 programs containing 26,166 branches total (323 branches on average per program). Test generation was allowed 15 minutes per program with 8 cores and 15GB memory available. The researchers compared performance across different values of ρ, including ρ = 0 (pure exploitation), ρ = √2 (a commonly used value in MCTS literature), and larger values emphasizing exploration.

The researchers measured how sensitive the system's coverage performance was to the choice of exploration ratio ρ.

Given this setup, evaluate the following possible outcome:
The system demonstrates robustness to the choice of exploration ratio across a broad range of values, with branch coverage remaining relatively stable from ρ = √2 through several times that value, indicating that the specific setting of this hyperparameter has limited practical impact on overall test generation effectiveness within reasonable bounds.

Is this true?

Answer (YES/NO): NO